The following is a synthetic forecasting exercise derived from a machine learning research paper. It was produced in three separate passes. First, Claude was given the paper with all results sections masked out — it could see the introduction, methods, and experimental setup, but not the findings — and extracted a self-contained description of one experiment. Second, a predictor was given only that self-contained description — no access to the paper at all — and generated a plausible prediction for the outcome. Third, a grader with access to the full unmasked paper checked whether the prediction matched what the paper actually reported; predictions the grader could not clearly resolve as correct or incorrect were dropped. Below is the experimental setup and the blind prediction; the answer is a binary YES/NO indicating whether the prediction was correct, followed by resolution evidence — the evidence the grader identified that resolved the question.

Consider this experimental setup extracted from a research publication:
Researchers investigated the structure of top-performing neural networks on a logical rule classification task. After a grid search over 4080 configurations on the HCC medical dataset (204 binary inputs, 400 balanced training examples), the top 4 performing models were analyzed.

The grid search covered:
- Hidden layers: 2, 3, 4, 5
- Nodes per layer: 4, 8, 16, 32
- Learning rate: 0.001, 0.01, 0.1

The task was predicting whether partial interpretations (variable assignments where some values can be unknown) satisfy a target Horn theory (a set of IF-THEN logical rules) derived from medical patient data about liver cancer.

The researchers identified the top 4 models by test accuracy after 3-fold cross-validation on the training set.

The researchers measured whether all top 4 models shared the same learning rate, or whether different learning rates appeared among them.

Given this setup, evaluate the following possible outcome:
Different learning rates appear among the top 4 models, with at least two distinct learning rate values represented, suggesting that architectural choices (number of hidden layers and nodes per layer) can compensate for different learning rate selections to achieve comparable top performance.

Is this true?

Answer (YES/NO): NO